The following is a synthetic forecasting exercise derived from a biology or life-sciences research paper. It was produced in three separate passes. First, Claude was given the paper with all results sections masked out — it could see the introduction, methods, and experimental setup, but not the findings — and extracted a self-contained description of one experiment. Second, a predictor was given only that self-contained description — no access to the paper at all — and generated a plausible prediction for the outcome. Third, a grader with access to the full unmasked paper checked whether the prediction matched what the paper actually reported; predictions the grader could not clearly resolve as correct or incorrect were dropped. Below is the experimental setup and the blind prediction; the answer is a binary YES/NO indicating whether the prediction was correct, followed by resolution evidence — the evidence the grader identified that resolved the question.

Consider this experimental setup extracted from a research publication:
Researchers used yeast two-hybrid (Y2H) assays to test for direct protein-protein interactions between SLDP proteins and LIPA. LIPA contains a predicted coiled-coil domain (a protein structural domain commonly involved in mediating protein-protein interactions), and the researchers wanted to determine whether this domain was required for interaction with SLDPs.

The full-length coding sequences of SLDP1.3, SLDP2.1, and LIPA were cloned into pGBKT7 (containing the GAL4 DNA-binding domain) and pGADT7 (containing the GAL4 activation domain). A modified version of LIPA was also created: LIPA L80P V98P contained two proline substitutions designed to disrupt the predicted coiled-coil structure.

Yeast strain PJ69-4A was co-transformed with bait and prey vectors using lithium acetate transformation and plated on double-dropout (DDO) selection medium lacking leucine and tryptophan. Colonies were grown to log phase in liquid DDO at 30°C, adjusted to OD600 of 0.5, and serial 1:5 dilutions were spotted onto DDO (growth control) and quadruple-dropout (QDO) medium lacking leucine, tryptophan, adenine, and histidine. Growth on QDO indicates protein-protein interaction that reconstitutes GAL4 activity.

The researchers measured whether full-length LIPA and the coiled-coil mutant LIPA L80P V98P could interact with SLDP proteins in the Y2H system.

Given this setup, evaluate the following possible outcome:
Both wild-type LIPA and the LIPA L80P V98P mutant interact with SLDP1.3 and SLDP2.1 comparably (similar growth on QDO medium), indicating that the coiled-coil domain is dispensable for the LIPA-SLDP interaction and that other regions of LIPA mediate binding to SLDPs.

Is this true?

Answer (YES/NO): NO